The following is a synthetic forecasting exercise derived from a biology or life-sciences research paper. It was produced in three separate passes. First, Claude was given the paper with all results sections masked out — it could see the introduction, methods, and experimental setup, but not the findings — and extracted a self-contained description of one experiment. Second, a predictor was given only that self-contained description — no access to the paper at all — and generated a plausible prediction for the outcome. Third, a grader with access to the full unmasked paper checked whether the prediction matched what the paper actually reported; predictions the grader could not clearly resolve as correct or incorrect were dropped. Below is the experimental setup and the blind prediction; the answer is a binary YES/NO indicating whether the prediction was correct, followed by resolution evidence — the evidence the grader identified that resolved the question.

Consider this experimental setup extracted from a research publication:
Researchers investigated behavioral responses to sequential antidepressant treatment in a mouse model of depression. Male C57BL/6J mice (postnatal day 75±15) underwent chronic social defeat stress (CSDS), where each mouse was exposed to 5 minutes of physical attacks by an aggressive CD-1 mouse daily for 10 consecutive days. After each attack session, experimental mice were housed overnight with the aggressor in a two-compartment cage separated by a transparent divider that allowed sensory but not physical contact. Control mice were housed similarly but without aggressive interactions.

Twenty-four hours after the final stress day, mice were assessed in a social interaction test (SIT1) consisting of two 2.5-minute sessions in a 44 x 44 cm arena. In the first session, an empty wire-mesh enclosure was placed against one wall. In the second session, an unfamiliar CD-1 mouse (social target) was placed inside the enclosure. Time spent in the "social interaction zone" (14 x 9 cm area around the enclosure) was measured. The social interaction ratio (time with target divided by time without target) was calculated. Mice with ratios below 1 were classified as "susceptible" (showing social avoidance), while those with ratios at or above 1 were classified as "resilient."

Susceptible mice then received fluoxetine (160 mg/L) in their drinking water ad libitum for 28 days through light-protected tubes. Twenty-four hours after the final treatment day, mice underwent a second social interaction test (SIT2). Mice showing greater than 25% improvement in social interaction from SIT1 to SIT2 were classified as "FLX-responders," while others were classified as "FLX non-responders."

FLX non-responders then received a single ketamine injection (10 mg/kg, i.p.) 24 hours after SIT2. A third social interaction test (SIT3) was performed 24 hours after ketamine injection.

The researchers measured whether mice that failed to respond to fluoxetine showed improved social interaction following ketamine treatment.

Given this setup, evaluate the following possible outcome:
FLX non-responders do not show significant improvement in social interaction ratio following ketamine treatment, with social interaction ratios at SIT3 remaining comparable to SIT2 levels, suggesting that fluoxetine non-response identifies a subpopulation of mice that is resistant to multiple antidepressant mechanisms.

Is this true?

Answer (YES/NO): NO